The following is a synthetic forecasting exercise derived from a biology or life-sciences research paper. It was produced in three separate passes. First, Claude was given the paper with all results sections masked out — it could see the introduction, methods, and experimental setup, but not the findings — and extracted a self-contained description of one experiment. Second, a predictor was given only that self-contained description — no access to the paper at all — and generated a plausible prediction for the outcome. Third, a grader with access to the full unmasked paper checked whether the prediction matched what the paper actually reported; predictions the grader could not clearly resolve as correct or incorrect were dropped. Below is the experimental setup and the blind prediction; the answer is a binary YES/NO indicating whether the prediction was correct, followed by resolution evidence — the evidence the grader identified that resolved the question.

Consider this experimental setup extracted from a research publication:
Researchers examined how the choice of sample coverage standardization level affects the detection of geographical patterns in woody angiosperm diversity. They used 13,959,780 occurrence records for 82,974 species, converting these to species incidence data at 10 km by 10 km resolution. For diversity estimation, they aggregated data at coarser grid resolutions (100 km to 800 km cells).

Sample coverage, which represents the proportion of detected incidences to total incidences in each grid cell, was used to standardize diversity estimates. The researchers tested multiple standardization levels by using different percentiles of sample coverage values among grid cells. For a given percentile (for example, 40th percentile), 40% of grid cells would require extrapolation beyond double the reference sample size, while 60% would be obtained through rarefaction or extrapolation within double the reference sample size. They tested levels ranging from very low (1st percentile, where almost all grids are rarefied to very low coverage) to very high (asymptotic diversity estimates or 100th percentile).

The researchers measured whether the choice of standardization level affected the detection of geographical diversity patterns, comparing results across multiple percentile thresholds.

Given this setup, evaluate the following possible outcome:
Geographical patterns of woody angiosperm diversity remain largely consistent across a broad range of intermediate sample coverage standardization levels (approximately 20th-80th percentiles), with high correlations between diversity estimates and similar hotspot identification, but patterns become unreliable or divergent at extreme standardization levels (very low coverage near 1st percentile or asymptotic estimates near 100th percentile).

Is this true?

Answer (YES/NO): YES